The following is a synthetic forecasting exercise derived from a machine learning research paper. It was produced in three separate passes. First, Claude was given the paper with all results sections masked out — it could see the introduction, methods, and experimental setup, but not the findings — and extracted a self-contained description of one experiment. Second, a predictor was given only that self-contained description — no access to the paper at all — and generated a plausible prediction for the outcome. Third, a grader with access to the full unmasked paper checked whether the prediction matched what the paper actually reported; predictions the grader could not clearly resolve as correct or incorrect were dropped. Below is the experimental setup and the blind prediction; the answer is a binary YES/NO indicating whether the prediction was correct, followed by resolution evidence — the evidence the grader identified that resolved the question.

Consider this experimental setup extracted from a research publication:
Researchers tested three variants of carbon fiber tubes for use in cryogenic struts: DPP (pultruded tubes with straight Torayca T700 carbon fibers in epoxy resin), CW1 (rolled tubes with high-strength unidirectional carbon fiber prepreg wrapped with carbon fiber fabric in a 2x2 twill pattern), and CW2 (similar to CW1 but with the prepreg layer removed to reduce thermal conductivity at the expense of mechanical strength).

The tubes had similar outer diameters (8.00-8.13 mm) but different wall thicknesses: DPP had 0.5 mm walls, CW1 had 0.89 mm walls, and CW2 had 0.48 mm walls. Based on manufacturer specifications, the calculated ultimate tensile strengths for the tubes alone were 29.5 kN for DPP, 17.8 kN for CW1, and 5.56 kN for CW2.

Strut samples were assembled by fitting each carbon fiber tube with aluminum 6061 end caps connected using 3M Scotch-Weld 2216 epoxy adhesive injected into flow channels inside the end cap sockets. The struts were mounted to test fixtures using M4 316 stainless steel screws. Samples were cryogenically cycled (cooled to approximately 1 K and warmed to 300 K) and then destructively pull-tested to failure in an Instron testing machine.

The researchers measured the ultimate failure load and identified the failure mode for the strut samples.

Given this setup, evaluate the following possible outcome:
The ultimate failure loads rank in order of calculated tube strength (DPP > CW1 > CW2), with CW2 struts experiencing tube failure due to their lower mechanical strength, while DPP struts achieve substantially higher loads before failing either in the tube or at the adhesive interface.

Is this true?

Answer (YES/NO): NO